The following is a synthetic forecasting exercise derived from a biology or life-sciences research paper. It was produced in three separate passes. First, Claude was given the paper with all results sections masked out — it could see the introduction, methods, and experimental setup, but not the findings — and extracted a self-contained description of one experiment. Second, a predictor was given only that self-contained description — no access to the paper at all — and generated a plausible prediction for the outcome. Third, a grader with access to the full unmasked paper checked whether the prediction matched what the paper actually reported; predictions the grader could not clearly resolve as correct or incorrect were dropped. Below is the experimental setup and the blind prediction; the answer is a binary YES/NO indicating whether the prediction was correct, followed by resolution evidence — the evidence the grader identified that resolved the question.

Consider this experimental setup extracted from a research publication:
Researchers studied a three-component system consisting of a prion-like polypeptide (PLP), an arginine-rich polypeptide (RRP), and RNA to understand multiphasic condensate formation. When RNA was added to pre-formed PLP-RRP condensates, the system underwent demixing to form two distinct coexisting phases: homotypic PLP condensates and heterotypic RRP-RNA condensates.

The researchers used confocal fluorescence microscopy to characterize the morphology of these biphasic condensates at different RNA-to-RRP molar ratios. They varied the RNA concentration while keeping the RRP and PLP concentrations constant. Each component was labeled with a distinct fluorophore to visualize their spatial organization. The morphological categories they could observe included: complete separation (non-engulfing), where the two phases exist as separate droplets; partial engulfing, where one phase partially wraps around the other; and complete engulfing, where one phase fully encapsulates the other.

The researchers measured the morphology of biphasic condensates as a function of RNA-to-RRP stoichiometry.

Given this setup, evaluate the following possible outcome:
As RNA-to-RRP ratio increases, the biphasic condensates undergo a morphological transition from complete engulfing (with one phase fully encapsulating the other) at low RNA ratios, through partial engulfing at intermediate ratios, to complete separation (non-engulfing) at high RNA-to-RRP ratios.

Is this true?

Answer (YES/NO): YES